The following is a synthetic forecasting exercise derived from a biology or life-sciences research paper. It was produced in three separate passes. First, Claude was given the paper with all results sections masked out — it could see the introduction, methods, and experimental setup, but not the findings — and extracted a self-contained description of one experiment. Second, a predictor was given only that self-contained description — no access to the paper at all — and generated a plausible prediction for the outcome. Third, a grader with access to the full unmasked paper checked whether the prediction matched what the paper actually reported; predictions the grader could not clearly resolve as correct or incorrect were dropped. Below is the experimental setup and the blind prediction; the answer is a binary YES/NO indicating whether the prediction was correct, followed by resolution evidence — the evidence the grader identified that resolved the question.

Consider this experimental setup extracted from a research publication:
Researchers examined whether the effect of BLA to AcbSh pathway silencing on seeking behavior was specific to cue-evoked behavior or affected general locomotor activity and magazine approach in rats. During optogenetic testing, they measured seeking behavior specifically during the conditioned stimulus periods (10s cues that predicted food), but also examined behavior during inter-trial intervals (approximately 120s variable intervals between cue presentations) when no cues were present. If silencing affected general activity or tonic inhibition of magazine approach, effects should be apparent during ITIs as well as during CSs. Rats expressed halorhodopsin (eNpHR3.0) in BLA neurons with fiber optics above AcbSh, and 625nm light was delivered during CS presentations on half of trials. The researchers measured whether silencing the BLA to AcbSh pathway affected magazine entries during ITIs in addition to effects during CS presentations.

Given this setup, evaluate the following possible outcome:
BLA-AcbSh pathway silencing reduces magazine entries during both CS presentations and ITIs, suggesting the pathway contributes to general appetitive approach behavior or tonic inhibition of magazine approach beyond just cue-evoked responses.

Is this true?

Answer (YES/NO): NO